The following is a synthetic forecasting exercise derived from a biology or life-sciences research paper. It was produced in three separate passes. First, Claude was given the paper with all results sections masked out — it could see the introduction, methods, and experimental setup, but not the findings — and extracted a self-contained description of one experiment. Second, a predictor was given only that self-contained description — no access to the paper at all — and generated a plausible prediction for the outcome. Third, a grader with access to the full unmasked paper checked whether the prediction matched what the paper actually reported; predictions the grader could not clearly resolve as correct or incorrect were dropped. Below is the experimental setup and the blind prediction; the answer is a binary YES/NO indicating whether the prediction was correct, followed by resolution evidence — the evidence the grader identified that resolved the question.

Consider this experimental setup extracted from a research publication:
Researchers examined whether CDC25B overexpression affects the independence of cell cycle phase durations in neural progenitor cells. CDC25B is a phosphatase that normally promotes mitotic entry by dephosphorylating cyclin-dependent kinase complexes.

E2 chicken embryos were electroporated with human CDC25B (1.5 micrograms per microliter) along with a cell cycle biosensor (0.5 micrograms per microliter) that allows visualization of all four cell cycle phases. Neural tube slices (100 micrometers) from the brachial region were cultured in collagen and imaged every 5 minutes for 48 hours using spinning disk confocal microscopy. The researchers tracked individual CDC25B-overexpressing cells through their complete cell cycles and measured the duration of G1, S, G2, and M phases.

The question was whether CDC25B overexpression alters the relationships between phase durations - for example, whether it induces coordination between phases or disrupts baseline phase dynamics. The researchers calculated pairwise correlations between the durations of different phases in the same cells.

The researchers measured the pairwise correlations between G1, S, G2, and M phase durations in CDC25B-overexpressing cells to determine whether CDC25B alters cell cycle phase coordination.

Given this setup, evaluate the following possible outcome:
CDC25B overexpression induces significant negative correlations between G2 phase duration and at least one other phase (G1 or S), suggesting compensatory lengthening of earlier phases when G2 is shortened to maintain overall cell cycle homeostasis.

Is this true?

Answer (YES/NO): NO